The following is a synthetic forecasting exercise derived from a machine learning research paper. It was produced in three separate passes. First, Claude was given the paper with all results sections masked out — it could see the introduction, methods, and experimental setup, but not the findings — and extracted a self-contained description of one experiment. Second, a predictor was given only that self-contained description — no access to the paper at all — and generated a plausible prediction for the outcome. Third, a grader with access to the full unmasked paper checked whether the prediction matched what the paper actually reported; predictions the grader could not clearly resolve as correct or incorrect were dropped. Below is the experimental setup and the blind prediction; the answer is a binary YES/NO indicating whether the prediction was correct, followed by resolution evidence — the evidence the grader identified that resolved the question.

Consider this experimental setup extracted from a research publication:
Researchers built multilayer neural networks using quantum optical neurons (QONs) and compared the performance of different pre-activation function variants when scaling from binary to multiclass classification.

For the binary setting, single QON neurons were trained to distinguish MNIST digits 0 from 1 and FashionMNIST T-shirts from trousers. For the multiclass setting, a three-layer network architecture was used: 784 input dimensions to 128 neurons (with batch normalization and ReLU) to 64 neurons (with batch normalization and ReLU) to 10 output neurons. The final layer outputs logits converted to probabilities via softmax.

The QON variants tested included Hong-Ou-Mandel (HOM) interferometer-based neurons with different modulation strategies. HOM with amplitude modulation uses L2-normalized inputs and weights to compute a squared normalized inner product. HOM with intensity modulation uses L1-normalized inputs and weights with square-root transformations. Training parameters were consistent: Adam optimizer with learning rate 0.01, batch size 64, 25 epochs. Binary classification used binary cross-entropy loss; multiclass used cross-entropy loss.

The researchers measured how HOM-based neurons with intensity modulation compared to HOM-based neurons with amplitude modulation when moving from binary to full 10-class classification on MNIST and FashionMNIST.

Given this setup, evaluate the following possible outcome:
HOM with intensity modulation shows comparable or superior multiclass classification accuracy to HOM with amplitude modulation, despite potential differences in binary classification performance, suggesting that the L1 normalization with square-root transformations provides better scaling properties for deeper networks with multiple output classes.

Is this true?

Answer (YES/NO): NO